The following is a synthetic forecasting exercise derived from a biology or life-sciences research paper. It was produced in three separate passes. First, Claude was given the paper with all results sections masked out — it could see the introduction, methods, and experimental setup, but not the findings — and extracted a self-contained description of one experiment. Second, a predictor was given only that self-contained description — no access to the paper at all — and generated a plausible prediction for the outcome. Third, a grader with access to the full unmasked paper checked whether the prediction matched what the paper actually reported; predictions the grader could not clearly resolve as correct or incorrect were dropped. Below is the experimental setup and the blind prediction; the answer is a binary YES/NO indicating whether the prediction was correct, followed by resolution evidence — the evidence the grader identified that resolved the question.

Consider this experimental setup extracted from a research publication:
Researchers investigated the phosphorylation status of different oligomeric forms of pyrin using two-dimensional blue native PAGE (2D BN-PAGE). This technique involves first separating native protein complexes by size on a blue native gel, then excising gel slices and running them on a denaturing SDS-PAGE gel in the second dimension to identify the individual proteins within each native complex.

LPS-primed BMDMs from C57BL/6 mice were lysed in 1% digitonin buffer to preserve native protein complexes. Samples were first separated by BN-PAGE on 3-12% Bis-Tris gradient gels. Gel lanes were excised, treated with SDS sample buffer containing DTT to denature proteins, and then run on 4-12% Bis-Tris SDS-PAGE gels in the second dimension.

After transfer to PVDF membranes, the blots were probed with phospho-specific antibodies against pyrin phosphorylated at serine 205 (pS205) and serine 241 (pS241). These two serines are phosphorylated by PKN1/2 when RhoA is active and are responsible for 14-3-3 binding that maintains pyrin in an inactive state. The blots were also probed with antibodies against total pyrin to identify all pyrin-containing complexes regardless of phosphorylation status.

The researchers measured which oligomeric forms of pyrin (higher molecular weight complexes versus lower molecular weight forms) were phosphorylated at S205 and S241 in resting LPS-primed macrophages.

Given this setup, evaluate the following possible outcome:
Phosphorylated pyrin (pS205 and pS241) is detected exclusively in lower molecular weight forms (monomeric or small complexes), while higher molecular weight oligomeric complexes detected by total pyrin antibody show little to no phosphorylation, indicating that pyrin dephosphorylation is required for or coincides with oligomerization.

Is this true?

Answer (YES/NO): NO